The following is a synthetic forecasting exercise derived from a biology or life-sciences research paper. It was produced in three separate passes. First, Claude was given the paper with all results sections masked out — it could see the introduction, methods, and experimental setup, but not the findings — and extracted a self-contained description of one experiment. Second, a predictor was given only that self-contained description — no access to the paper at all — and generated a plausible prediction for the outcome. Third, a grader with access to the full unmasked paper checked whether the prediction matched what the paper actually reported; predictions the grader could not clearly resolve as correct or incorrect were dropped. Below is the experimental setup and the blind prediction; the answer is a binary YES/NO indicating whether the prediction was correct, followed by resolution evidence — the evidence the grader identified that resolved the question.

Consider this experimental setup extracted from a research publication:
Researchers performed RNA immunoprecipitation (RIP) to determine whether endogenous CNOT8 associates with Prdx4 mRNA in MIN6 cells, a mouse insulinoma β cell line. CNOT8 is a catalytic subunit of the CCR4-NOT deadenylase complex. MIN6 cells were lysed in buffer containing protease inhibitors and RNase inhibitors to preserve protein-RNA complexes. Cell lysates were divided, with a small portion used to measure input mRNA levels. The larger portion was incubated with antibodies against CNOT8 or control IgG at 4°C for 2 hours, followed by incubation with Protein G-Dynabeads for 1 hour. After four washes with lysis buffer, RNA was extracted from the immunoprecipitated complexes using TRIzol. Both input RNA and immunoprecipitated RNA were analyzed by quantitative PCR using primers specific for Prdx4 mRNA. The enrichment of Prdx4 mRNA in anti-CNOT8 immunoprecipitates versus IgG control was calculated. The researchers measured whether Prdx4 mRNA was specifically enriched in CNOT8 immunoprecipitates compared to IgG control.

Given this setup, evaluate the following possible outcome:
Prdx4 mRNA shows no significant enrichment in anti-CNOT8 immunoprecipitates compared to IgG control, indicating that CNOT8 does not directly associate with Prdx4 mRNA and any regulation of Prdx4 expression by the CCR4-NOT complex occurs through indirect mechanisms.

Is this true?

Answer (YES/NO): NO